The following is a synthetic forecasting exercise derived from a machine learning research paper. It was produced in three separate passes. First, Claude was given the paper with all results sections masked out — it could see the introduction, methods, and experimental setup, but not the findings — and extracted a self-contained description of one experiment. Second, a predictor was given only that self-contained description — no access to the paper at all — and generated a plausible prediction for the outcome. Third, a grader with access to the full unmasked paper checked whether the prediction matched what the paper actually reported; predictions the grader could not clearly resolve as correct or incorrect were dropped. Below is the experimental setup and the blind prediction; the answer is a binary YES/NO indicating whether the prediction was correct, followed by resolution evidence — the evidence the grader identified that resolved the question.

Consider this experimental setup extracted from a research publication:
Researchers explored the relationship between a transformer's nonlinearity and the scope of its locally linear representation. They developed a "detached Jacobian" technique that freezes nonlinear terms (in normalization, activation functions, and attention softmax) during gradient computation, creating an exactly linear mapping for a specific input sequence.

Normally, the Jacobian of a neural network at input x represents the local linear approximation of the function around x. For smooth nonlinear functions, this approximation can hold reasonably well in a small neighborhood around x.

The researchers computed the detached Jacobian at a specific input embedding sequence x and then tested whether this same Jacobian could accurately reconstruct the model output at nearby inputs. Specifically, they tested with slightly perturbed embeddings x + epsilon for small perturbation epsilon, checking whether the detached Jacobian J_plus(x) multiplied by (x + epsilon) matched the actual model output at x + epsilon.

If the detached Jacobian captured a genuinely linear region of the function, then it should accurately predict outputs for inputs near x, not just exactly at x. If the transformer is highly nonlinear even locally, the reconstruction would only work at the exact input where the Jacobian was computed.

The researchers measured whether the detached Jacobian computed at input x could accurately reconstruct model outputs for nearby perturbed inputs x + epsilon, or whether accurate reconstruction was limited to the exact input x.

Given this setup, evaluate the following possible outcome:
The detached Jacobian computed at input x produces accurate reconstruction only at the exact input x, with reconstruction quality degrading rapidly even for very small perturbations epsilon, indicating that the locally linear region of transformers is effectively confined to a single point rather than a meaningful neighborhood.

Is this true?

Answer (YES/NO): YES